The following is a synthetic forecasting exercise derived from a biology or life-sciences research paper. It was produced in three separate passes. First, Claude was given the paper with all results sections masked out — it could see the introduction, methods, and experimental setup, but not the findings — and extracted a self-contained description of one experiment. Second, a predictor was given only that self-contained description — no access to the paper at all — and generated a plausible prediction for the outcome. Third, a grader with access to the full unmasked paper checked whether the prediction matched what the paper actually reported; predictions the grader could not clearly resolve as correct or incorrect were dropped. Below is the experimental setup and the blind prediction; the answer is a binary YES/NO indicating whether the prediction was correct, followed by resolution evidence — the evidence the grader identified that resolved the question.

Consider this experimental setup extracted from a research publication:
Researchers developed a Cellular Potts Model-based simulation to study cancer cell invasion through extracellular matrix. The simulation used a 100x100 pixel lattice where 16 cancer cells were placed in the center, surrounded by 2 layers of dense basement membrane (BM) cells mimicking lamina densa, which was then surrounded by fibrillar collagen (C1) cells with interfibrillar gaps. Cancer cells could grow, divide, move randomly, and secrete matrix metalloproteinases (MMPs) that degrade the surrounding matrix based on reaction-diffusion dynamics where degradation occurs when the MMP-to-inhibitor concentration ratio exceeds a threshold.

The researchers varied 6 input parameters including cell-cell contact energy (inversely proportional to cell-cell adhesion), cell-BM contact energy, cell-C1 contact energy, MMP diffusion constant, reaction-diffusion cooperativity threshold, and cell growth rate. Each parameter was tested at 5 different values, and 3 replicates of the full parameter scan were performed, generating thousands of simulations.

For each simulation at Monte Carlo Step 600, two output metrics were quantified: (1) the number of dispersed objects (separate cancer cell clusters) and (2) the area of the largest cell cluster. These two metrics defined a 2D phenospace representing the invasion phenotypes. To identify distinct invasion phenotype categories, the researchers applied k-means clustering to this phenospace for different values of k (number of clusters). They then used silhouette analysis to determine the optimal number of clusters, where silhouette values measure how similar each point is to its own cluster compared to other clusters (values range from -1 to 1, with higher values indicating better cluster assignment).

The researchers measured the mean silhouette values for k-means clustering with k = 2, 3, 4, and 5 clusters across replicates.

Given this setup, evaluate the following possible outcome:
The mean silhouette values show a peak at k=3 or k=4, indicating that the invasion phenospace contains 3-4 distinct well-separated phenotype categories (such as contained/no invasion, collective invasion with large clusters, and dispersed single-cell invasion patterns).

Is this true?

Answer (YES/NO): YES